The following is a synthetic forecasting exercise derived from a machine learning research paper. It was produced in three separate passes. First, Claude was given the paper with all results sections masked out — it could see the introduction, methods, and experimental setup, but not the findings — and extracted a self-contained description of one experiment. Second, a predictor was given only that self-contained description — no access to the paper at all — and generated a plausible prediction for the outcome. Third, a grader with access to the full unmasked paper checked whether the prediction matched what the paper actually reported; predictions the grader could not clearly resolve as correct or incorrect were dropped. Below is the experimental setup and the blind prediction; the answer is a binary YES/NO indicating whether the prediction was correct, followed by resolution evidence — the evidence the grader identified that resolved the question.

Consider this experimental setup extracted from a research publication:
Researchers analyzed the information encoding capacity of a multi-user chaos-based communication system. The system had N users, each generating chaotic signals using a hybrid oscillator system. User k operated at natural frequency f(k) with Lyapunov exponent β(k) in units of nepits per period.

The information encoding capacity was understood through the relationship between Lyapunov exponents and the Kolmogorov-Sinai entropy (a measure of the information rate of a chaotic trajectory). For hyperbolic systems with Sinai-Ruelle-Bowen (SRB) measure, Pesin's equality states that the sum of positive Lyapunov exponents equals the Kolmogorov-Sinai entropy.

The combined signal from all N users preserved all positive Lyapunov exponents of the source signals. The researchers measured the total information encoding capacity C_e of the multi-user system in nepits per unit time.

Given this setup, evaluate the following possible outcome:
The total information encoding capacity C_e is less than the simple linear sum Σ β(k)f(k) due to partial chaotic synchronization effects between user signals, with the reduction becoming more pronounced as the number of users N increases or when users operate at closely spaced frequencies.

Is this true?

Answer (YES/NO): NO